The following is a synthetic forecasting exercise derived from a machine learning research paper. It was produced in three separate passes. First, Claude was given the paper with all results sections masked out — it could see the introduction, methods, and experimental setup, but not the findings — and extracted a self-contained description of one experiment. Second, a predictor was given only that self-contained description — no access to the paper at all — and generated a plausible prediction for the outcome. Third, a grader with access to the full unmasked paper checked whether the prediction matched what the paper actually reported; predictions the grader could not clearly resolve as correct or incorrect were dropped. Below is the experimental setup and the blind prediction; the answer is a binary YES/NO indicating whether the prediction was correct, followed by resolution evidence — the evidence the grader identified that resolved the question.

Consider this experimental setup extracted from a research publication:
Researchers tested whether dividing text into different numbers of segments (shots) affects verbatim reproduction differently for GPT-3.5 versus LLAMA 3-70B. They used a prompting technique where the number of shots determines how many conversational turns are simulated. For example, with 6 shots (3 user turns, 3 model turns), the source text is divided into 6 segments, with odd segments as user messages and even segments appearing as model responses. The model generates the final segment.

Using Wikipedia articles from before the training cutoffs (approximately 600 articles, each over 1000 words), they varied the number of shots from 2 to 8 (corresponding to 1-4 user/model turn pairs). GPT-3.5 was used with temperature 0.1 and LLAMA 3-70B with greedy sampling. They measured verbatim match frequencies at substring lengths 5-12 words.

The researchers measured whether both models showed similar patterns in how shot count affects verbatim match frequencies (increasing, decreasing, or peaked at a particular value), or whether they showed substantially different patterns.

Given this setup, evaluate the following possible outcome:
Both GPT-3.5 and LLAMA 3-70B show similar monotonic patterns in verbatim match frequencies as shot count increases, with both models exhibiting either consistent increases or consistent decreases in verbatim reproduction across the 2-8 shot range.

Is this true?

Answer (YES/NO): NO